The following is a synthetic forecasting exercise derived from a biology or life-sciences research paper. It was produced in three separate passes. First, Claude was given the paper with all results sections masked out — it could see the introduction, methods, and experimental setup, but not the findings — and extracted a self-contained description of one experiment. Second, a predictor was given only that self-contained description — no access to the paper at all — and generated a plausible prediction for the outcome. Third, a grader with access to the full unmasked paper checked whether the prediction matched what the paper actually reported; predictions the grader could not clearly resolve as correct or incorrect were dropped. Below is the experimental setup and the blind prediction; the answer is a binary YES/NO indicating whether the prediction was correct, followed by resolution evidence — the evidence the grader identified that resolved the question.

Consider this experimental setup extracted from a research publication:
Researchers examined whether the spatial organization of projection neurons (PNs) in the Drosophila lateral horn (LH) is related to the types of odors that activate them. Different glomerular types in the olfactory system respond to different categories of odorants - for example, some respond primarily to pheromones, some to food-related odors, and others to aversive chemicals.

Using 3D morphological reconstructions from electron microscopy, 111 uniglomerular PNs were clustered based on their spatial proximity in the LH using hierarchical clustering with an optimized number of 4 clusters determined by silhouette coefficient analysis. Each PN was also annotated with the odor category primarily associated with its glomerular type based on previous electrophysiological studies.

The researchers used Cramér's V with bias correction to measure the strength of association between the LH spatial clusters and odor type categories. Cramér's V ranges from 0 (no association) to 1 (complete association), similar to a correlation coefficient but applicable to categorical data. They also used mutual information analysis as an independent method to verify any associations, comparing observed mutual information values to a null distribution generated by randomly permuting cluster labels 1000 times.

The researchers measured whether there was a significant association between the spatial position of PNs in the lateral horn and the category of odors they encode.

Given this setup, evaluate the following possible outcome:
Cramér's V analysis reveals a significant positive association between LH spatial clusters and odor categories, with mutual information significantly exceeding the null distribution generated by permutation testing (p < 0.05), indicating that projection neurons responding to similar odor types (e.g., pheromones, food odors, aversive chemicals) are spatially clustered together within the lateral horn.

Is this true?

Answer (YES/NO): YES